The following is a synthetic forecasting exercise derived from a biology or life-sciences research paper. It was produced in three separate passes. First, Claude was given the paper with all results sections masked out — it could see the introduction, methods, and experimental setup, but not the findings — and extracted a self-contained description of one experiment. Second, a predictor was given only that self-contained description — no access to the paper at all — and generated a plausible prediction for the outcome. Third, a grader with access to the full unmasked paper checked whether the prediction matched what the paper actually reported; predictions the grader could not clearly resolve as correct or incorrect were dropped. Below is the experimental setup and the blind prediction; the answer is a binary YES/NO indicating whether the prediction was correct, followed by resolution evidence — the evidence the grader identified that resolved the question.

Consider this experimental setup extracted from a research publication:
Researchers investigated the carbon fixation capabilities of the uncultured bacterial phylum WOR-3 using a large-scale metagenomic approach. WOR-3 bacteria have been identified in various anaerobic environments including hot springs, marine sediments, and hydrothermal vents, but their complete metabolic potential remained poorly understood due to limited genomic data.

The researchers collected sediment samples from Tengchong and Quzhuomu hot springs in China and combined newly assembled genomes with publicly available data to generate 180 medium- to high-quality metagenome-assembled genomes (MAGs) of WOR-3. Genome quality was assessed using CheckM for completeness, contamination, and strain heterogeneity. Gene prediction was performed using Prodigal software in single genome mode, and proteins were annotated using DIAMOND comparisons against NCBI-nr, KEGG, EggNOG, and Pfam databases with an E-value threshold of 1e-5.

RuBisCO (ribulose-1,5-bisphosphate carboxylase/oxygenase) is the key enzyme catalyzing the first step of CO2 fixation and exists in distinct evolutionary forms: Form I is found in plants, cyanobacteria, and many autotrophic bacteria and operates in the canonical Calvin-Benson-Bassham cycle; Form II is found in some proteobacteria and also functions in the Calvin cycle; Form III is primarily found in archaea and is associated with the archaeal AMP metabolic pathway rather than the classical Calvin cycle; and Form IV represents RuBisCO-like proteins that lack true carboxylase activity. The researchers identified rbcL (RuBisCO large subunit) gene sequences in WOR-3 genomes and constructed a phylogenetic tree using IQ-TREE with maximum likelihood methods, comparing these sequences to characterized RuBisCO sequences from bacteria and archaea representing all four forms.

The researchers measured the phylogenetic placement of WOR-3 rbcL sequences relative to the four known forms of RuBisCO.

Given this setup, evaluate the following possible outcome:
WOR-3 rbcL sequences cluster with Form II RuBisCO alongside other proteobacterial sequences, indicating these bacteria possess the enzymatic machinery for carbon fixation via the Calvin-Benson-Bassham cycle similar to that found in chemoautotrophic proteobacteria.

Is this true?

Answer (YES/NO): NO